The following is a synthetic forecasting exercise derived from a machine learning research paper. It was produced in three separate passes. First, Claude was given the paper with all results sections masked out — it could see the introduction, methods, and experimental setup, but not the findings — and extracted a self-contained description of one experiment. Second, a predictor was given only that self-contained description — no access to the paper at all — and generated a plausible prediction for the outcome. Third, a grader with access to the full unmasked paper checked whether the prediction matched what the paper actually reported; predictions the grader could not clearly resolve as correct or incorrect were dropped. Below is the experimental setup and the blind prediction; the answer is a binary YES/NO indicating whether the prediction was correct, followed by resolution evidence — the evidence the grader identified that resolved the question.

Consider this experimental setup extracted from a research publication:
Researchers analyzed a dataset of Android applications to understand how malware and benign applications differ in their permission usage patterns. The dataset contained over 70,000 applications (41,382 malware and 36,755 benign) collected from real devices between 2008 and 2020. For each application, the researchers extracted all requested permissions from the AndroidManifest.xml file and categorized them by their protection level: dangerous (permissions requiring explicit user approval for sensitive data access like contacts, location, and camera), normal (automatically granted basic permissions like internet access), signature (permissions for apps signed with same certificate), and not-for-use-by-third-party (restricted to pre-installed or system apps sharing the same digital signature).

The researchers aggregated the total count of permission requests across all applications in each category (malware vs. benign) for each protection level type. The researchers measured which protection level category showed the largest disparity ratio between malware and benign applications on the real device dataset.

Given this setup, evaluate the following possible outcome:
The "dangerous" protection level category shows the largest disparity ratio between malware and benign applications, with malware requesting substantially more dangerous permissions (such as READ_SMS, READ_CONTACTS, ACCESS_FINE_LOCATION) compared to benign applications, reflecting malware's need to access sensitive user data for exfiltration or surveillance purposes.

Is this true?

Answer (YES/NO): NO